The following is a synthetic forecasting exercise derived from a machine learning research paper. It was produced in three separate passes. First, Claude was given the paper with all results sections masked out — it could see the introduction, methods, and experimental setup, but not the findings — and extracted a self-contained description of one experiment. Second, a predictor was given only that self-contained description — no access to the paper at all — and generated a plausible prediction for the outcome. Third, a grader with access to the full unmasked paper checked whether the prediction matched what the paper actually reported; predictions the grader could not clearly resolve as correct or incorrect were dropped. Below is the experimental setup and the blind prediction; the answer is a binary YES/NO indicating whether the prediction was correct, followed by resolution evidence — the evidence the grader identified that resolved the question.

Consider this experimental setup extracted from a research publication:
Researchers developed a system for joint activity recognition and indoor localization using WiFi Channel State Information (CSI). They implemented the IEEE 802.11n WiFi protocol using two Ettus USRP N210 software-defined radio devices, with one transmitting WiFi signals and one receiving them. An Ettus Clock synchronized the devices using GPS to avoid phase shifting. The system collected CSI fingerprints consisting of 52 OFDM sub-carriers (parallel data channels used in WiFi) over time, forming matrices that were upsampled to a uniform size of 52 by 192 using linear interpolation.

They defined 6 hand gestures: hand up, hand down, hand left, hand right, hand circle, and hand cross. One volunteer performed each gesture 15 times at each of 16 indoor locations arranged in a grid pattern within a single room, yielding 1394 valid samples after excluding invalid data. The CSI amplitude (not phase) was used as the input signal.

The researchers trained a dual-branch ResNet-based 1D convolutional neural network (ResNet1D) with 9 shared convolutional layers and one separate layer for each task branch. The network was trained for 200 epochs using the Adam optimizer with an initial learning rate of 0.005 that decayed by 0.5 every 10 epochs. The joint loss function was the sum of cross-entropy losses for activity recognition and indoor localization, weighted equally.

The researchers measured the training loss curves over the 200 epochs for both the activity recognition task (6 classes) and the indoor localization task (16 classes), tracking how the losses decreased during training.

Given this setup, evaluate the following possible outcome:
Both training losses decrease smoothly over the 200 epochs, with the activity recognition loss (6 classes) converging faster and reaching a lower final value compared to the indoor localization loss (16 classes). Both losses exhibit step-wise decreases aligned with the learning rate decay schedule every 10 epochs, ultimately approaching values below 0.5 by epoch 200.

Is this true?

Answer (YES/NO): NO